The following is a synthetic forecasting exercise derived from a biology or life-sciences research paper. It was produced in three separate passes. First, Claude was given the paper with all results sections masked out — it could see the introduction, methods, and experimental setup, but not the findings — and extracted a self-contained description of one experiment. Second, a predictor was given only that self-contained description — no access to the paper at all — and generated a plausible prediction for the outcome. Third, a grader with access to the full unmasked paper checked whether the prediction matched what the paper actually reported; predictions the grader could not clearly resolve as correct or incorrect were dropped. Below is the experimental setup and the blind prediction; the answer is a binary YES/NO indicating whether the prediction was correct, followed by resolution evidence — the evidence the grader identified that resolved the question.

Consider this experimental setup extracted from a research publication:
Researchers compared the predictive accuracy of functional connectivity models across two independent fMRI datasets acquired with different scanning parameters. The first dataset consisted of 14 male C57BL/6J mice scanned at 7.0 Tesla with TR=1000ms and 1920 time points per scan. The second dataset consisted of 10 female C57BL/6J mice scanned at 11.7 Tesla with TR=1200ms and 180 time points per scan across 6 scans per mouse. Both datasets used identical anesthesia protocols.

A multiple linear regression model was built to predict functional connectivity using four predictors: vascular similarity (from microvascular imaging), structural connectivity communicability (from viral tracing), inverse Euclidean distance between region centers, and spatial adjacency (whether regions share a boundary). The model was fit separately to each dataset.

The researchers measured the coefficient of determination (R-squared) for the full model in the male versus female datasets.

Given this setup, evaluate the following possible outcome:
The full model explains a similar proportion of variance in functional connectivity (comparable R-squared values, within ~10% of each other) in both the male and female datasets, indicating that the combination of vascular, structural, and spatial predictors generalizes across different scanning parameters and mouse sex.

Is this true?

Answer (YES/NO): YES